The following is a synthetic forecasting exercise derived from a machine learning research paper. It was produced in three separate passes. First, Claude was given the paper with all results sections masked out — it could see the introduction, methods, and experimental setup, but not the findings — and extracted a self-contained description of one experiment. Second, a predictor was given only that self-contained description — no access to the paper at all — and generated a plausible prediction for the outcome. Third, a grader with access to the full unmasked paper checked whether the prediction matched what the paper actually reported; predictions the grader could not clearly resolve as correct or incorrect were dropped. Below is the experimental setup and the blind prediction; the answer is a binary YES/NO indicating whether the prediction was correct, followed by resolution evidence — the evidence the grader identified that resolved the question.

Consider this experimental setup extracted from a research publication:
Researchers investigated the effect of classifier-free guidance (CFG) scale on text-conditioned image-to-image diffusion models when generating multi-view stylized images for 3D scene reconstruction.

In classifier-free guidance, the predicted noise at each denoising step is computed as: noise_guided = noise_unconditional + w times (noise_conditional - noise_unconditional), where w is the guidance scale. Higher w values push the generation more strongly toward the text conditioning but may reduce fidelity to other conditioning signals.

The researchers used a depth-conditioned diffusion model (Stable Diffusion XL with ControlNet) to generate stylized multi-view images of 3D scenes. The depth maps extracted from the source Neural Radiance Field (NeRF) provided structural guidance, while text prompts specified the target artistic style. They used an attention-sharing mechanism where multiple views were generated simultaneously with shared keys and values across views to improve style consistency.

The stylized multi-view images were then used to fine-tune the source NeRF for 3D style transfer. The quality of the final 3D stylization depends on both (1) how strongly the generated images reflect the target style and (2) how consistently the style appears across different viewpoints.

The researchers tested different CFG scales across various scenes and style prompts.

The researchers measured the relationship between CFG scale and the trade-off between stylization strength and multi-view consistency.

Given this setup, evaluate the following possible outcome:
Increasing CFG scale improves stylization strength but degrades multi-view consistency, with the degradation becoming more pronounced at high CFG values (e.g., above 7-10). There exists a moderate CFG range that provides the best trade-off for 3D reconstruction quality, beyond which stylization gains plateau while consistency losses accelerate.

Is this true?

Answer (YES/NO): NO